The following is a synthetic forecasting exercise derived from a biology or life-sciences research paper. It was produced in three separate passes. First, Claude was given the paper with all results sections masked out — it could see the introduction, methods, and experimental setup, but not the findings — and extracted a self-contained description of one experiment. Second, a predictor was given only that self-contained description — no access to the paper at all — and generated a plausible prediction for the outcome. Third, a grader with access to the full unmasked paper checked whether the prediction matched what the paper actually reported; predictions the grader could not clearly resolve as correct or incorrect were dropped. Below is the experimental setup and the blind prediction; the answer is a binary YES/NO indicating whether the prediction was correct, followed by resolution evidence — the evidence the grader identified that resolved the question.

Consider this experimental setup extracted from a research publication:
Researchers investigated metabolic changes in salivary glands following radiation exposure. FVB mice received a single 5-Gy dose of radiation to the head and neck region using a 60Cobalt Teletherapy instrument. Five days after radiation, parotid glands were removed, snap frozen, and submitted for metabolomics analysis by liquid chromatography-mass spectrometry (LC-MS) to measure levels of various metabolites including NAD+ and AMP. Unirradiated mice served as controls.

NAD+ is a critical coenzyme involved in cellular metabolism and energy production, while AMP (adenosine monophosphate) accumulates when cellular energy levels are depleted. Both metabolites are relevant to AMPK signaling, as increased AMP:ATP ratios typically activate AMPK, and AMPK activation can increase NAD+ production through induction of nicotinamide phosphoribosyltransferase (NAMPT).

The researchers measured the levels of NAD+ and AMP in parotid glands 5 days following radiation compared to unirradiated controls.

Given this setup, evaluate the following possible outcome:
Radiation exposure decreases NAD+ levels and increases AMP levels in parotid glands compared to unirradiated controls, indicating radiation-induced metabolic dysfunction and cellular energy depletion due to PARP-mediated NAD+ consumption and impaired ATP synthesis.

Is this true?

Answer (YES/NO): NO